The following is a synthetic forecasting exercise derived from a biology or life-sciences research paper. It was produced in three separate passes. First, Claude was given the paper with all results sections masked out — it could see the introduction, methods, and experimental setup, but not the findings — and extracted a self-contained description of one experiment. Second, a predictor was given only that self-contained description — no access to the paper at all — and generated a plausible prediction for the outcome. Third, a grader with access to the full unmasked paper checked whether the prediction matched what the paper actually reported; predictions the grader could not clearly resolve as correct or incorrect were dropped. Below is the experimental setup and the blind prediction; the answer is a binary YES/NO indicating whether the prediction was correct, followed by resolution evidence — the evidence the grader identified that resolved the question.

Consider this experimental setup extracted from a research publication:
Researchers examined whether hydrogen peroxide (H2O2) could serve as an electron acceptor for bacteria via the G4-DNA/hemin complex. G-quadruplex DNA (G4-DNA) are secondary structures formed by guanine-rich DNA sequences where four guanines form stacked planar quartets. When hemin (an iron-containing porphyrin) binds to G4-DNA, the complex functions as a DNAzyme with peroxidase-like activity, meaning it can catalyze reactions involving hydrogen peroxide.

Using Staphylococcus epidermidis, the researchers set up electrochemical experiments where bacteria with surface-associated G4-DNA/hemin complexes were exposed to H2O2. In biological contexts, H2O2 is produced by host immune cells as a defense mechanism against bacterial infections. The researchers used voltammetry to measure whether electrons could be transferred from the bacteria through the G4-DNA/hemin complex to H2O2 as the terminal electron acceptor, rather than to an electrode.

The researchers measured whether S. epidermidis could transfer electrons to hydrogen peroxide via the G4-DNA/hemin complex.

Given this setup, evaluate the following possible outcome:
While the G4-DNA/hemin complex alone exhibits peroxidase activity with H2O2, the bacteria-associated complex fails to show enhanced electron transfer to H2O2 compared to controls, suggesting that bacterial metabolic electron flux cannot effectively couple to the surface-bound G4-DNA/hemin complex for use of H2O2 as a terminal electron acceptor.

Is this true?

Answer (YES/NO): NO